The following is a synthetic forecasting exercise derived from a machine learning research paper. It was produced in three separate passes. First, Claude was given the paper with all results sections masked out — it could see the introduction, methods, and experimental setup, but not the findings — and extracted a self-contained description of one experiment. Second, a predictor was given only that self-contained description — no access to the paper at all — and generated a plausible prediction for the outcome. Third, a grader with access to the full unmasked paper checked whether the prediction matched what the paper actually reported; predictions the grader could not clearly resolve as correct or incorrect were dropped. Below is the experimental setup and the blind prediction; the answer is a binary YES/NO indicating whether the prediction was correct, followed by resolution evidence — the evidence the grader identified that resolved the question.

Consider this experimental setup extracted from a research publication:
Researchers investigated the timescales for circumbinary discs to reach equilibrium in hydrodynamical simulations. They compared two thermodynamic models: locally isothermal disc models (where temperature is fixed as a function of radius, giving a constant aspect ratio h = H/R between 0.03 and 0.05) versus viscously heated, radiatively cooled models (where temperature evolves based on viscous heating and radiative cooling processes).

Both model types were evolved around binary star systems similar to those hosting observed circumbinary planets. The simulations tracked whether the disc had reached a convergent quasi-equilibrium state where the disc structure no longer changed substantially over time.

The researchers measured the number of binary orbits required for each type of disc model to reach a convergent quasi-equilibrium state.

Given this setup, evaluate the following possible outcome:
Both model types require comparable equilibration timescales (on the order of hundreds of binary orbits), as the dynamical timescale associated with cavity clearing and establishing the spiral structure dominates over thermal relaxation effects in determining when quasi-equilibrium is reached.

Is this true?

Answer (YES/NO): NO